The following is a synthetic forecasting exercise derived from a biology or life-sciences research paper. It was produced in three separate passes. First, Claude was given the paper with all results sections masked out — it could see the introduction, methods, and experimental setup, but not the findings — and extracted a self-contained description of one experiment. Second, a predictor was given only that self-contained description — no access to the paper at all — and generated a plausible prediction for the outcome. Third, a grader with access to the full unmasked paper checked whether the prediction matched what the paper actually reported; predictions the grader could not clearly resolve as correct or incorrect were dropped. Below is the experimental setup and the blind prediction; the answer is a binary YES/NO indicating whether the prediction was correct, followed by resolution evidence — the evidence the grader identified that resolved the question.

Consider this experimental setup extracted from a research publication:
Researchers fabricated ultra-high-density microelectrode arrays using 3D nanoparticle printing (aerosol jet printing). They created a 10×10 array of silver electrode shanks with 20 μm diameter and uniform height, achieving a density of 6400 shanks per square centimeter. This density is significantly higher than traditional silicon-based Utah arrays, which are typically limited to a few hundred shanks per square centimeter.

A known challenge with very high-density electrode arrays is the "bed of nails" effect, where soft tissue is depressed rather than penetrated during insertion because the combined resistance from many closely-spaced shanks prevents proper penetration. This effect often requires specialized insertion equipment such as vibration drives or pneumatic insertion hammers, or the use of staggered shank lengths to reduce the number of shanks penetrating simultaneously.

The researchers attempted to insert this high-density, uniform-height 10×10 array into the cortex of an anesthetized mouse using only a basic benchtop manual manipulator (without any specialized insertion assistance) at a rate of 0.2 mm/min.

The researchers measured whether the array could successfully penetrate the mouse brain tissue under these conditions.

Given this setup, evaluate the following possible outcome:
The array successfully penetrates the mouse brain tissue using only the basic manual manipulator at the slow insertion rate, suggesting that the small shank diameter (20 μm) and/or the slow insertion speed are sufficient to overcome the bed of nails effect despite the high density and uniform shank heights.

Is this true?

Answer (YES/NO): YES